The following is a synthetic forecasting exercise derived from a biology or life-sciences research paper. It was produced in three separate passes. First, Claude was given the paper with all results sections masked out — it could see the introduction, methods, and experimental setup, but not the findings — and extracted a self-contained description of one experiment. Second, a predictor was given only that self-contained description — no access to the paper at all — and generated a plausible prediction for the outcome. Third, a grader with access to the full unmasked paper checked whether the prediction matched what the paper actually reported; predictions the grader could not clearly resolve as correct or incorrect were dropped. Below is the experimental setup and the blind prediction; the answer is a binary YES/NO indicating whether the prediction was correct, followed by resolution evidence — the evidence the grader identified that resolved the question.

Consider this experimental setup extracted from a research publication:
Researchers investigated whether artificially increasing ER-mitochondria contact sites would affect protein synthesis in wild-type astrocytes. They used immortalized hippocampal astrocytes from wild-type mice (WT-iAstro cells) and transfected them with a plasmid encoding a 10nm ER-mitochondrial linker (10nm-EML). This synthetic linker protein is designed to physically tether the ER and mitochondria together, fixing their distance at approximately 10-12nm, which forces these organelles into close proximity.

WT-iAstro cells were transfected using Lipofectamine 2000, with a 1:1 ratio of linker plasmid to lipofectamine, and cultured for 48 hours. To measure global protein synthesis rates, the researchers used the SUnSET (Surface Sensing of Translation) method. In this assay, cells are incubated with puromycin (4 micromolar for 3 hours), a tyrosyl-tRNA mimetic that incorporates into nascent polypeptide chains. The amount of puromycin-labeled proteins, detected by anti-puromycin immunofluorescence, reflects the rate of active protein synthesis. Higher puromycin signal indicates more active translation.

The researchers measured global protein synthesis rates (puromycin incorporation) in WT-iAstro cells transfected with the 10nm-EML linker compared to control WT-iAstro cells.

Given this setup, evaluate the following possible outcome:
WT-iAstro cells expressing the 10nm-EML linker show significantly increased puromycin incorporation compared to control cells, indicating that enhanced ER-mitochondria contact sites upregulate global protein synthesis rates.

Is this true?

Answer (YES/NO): NO